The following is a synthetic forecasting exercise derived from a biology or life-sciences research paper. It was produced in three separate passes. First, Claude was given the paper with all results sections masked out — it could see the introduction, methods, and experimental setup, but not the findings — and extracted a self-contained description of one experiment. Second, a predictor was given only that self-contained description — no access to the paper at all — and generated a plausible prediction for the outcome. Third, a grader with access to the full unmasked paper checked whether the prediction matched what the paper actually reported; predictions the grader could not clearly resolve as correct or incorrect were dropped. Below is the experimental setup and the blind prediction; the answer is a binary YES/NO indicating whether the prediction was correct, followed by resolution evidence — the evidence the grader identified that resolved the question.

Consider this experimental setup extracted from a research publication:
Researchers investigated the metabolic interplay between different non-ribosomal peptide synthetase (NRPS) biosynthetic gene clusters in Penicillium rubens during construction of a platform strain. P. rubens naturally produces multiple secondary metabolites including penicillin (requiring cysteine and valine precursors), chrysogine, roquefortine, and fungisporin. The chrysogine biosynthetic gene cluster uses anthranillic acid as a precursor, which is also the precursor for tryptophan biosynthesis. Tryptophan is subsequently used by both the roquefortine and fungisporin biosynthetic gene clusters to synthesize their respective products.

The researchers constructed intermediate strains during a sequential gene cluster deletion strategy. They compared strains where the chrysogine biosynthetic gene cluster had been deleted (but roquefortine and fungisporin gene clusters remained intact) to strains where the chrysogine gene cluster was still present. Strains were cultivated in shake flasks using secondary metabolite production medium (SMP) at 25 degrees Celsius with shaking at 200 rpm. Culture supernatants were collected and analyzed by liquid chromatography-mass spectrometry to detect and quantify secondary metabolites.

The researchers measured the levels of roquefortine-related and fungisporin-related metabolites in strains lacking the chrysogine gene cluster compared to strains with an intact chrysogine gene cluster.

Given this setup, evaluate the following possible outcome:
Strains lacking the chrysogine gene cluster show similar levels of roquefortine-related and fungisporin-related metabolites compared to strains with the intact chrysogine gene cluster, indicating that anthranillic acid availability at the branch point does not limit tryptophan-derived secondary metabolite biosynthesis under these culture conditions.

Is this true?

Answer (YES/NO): NO